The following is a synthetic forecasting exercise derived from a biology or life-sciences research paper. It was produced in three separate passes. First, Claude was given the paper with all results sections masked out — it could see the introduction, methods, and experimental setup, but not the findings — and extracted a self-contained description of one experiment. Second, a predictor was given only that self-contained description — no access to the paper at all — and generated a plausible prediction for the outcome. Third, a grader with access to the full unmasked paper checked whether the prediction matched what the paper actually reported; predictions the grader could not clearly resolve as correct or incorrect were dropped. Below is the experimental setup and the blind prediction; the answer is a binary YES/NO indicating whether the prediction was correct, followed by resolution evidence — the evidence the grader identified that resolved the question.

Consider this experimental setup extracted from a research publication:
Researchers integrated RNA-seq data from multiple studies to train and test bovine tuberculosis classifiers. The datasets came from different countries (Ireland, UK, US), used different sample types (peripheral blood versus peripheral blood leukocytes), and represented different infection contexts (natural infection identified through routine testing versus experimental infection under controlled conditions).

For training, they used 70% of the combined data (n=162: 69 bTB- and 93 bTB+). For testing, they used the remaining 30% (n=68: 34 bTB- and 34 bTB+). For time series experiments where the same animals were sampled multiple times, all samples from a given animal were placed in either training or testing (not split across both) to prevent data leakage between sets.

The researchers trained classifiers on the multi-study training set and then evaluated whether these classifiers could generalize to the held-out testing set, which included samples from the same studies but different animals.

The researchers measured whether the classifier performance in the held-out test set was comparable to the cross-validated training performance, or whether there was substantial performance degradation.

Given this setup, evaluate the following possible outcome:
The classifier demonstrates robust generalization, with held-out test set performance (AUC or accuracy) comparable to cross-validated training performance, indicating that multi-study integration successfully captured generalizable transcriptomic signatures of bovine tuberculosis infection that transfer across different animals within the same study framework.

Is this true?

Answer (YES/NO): YES